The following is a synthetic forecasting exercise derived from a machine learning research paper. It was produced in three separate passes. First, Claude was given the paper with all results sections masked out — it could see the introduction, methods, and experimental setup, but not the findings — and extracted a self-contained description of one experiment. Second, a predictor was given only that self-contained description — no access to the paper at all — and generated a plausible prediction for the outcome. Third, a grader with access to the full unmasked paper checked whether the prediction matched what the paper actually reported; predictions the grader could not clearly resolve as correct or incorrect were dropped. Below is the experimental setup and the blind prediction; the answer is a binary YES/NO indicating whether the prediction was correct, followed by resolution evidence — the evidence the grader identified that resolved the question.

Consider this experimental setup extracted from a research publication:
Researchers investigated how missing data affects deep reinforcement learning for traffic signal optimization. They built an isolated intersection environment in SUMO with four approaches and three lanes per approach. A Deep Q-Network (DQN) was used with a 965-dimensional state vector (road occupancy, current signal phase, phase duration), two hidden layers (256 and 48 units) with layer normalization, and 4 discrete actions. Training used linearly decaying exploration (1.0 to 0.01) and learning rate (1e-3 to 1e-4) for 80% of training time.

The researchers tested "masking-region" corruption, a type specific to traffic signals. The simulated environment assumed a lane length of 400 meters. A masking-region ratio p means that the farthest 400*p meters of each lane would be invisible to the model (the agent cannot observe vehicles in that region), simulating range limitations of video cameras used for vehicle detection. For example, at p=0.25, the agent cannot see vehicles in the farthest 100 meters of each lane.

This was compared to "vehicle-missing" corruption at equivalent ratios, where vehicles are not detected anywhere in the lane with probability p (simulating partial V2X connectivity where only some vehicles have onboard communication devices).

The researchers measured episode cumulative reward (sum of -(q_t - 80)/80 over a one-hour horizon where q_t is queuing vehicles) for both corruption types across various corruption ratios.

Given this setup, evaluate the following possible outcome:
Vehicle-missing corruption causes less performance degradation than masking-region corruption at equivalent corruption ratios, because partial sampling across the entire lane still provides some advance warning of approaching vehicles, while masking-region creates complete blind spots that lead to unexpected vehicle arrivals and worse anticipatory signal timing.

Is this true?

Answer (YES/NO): NO